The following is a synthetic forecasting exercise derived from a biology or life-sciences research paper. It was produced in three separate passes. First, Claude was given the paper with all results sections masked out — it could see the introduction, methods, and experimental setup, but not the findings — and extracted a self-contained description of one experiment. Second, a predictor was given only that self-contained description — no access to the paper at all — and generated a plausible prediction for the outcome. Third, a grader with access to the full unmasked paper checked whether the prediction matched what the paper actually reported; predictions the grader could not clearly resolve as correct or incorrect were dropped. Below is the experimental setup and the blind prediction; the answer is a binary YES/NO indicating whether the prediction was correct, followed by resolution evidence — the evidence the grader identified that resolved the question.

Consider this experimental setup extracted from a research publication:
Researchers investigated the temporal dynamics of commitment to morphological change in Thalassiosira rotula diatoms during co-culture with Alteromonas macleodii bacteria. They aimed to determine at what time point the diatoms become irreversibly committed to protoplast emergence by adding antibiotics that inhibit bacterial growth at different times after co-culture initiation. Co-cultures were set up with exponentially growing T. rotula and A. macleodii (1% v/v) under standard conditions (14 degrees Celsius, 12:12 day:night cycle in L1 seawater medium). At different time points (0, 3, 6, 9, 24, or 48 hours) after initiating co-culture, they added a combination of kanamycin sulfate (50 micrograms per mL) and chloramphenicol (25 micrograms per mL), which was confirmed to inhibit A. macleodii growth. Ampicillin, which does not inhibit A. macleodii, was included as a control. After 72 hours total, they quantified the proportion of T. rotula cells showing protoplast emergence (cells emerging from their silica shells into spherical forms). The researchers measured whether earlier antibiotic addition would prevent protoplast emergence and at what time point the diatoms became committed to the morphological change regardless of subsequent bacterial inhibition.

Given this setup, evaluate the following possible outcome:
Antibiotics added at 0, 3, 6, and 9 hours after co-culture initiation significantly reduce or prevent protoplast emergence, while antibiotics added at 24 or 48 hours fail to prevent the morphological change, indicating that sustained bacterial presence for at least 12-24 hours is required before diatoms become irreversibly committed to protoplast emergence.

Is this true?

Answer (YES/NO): NO